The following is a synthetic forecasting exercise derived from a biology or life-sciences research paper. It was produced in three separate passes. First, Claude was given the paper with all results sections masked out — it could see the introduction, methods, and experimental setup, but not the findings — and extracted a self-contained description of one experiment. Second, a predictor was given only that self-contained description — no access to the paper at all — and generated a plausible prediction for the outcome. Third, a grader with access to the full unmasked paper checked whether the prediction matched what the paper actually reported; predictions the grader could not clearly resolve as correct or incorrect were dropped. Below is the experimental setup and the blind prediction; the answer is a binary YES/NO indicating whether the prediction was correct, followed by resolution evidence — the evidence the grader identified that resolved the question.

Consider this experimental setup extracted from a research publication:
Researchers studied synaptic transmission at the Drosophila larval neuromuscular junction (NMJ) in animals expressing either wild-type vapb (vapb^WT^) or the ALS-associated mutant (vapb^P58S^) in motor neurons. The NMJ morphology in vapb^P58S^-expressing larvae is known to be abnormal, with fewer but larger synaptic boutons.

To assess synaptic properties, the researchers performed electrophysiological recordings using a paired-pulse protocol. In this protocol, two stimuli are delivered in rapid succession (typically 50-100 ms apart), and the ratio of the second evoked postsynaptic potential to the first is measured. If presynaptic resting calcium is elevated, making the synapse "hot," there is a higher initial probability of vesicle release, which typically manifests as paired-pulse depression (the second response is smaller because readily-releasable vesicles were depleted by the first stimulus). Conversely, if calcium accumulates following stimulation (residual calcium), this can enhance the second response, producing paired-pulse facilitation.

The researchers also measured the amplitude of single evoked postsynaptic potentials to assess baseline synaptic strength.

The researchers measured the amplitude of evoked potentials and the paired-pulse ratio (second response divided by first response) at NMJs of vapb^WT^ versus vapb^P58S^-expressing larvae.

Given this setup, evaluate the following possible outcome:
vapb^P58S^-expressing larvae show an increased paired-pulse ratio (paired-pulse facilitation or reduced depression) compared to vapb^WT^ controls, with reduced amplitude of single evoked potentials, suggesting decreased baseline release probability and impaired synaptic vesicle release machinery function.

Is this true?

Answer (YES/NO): NO